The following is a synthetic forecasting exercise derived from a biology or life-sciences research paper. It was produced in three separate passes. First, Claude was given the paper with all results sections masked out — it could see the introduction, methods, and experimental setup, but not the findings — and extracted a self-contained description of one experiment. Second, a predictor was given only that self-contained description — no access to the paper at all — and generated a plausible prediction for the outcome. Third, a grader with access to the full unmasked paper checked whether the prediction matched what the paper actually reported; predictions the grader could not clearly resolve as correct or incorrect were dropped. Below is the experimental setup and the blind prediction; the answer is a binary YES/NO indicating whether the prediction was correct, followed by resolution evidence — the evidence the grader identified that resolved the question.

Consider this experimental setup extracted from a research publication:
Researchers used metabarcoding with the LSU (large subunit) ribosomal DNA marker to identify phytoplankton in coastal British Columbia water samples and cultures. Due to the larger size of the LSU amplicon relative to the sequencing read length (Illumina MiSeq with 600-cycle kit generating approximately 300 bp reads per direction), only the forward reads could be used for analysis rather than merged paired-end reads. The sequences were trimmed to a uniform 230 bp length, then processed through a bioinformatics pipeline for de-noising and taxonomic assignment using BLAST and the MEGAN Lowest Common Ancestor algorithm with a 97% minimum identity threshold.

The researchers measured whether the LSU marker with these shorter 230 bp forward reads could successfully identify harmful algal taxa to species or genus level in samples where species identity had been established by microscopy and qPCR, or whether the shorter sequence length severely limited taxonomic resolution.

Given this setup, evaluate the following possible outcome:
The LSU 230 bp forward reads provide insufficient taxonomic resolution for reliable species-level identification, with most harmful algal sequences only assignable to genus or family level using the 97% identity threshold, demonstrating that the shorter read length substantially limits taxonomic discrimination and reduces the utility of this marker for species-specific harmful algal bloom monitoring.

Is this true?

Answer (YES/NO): NO